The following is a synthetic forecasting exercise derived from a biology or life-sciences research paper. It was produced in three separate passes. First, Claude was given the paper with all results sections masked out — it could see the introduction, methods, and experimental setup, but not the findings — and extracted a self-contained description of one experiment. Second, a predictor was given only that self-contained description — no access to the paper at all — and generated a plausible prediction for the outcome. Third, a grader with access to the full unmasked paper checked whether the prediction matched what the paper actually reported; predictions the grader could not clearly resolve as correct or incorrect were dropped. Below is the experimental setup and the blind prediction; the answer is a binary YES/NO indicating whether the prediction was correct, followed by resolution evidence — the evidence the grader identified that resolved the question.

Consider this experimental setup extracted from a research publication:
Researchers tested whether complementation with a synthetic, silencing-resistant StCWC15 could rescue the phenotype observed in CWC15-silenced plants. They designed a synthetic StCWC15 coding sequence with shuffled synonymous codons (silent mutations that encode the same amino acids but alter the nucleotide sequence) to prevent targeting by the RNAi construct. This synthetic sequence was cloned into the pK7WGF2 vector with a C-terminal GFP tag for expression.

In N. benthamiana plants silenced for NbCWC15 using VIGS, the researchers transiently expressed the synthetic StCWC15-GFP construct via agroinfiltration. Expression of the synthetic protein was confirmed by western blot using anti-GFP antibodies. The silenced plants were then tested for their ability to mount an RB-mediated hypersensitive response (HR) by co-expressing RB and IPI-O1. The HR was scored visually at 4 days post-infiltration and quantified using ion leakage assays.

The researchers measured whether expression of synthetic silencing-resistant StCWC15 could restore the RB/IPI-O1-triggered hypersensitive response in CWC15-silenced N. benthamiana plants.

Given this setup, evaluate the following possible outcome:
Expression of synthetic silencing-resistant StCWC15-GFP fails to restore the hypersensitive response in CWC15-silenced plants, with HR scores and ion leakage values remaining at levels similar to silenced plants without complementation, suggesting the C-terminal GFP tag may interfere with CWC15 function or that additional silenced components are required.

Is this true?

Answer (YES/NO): NO